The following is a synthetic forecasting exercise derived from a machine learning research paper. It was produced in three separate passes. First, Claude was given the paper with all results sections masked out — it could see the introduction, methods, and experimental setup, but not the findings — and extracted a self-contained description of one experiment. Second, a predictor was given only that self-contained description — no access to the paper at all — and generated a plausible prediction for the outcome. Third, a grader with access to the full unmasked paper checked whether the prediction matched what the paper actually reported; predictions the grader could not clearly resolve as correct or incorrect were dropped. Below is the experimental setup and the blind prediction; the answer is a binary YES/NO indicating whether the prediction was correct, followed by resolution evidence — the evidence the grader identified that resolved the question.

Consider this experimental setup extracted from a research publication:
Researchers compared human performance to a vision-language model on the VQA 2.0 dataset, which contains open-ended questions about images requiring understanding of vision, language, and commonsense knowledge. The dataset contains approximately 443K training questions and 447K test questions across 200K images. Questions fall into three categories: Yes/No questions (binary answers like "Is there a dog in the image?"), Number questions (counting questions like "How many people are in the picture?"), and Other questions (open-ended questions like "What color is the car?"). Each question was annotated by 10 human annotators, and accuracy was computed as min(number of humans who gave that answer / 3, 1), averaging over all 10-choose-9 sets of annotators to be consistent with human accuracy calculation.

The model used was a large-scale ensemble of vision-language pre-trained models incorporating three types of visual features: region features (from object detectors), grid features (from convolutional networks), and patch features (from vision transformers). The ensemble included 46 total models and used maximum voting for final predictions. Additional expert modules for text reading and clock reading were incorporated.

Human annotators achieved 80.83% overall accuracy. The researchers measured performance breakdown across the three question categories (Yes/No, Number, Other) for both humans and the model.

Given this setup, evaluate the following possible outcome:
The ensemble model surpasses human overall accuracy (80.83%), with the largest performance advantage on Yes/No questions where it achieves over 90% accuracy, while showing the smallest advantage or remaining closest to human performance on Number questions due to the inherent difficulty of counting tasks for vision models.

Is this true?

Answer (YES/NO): NO